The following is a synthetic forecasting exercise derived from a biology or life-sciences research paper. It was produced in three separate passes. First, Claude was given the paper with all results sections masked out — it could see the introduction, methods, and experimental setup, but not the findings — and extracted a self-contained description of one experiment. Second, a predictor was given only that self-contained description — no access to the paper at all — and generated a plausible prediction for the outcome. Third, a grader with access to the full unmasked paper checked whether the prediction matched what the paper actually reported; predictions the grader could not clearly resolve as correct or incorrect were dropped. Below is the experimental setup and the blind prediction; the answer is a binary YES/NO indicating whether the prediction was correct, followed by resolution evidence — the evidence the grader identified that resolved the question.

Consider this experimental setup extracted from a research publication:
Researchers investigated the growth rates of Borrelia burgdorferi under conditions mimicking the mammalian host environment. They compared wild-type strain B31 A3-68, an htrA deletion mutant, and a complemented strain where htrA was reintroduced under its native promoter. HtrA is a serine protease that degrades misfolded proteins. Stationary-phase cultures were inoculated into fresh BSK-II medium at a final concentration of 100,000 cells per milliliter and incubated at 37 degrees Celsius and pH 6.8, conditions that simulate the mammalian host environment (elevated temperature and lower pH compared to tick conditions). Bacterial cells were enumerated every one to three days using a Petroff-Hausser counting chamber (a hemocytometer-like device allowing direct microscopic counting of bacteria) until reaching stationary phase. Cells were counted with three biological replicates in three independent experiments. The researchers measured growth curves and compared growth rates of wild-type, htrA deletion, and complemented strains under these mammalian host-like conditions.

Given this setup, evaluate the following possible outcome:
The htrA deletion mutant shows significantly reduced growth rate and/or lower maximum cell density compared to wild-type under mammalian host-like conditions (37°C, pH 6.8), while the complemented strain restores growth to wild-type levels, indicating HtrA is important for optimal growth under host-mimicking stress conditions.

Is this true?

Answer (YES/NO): YES